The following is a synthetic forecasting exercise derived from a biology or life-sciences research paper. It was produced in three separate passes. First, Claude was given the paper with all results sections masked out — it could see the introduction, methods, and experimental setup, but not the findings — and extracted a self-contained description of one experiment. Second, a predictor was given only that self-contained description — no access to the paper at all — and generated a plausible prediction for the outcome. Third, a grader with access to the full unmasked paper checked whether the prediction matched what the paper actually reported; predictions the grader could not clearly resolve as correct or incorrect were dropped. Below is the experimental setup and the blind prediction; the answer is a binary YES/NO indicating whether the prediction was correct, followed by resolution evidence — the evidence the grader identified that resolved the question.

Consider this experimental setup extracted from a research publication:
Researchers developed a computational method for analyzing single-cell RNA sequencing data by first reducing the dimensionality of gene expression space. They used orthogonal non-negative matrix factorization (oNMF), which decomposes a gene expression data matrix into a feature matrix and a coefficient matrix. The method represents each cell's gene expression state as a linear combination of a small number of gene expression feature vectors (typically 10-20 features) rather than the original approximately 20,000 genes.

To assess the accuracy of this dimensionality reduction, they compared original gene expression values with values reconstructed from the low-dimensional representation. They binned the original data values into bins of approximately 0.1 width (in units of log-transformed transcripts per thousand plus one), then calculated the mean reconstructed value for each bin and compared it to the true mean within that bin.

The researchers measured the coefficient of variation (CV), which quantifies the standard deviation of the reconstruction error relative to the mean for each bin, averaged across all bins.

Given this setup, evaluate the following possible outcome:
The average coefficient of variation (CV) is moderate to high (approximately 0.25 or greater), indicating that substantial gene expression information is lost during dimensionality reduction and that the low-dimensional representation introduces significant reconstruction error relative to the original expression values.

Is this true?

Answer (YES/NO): YES